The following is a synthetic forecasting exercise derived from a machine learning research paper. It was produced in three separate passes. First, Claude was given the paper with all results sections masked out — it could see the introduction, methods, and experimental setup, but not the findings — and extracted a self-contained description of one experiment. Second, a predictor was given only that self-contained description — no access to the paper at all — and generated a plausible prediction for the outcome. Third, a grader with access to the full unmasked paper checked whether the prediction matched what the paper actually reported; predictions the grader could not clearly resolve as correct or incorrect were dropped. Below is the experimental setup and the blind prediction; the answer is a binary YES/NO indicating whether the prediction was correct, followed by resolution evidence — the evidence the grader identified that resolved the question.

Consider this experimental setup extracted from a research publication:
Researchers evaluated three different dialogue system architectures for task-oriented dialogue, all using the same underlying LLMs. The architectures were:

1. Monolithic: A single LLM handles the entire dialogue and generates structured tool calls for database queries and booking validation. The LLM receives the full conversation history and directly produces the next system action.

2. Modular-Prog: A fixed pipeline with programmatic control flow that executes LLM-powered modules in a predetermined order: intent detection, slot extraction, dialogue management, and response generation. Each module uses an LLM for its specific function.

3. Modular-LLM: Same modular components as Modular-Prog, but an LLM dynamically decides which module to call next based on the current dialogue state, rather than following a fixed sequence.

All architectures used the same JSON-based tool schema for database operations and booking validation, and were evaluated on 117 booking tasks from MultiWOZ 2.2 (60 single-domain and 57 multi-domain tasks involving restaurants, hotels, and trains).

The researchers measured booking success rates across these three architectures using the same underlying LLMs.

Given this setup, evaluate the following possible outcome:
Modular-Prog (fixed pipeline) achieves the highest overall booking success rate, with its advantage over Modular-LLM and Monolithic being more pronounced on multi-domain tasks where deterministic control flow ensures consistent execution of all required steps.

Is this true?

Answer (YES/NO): NO